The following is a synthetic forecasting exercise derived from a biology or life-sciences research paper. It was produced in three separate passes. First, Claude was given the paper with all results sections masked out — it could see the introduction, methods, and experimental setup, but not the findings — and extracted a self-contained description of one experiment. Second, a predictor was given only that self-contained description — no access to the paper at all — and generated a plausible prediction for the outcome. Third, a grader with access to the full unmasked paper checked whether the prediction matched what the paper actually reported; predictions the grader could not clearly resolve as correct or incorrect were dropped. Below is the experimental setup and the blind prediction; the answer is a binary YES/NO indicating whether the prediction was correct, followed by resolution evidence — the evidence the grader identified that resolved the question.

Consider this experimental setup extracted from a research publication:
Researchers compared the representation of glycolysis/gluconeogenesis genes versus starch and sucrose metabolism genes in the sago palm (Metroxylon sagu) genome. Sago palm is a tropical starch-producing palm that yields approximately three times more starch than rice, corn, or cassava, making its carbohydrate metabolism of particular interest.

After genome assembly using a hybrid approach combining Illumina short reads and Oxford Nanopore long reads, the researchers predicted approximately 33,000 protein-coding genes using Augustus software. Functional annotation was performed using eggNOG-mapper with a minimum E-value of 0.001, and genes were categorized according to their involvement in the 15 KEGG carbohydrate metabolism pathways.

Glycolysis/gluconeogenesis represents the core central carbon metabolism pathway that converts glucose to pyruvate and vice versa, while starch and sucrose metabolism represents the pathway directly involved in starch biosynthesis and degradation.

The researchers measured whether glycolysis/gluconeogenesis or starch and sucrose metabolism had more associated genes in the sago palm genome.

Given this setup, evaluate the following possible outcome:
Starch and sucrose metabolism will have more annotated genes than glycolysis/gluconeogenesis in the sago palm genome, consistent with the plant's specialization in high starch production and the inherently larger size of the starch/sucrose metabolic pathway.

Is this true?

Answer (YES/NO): NO